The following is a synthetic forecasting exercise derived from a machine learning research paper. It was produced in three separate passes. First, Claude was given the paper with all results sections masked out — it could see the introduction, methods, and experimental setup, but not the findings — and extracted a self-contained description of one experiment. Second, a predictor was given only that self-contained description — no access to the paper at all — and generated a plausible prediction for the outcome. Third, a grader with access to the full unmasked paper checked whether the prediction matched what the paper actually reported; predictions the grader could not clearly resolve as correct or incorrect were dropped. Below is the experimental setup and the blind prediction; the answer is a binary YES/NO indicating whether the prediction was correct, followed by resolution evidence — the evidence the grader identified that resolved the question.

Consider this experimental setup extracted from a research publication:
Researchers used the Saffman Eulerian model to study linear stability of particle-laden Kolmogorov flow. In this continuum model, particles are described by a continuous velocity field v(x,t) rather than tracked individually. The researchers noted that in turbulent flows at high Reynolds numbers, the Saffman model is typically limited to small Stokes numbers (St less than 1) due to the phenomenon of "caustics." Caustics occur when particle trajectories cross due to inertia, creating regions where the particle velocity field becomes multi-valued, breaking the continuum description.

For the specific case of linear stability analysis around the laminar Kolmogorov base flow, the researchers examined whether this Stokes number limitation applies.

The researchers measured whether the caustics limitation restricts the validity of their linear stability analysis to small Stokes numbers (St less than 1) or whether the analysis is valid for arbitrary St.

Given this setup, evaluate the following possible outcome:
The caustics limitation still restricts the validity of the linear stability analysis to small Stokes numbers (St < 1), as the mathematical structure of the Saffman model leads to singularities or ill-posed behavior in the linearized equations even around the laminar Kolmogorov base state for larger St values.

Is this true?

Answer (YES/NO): NO